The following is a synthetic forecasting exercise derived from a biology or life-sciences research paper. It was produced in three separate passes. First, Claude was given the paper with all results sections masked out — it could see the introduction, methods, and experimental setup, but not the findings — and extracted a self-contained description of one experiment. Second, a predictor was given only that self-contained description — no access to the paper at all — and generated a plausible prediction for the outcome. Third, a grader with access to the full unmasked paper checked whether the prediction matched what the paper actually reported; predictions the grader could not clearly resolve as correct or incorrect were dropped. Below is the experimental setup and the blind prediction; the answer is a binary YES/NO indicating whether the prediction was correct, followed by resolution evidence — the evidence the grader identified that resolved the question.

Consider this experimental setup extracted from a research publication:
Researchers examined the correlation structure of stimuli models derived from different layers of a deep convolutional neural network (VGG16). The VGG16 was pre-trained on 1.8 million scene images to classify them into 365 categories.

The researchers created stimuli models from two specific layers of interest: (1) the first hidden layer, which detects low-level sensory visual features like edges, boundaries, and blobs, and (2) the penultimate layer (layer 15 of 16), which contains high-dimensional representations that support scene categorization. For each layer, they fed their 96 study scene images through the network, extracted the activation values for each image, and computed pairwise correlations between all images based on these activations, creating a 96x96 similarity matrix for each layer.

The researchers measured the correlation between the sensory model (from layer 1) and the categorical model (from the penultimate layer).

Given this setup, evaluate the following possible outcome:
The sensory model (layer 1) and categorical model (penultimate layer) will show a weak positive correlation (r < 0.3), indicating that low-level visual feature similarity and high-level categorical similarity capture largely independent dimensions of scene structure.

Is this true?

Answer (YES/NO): NO